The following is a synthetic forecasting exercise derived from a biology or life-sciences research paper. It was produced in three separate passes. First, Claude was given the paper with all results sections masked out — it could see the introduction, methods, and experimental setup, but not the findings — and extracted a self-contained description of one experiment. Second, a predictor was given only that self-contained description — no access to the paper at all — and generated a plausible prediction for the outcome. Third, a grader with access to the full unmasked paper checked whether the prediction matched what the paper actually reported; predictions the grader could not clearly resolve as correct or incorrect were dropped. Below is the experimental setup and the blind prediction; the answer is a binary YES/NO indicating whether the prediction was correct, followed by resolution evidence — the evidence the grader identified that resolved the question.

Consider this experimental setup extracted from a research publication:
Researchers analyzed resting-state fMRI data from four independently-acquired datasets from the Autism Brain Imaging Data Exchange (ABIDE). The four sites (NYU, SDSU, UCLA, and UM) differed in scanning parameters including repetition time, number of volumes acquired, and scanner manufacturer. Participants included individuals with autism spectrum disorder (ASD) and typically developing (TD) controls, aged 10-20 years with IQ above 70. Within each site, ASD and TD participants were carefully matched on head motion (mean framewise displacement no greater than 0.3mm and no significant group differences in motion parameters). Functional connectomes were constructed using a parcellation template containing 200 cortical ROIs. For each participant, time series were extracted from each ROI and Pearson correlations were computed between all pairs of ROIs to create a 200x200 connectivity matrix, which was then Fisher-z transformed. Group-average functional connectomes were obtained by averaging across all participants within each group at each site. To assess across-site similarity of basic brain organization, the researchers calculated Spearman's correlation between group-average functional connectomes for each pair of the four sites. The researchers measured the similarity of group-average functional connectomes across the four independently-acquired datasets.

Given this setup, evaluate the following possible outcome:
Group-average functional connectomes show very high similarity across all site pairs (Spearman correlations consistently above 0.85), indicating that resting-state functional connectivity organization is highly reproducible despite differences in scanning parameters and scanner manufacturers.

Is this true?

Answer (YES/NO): YES